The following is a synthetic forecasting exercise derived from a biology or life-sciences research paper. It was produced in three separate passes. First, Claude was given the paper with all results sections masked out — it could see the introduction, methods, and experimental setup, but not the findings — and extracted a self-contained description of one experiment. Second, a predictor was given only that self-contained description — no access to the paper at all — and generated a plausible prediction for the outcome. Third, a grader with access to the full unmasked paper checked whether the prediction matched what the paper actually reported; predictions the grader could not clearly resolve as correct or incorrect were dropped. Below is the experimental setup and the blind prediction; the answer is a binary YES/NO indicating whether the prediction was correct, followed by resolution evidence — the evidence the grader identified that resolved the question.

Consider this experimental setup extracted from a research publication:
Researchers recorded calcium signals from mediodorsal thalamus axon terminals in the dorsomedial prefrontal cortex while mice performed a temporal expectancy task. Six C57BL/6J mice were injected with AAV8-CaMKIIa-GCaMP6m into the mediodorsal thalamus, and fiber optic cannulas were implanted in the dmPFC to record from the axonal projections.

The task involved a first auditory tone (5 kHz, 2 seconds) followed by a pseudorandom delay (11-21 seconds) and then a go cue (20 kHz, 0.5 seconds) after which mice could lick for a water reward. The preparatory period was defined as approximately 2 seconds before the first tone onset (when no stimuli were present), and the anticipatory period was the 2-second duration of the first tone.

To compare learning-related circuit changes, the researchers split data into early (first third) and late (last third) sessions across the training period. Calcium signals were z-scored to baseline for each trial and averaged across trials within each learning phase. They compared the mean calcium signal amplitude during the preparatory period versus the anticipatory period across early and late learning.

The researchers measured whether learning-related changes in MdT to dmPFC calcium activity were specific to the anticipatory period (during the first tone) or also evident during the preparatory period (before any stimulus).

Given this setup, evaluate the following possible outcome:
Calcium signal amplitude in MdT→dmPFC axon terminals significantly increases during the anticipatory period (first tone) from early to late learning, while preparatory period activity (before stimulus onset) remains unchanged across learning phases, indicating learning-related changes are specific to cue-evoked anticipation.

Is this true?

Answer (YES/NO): YES